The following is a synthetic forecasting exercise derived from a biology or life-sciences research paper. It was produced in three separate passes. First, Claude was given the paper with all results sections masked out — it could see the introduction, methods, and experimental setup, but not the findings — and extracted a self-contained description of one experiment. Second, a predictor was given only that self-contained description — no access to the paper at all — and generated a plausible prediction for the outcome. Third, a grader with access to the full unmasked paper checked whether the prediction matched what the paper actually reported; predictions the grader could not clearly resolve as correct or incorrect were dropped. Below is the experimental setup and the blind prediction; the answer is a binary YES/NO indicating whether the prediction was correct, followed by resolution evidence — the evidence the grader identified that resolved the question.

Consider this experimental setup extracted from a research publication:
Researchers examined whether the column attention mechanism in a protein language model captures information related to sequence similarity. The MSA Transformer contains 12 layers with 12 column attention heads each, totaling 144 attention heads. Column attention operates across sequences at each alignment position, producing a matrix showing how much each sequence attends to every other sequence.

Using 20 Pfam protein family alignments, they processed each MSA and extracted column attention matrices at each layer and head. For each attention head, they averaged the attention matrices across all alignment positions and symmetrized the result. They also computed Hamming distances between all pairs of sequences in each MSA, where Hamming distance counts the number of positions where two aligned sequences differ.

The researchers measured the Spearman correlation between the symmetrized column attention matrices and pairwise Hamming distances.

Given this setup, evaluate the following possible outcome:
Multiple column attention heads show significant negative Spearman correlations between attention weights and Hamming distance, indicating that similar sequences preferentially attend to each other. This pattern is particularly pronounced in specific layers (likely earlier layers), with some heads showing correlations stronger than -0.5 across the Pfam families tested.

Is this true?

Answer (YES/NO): NO